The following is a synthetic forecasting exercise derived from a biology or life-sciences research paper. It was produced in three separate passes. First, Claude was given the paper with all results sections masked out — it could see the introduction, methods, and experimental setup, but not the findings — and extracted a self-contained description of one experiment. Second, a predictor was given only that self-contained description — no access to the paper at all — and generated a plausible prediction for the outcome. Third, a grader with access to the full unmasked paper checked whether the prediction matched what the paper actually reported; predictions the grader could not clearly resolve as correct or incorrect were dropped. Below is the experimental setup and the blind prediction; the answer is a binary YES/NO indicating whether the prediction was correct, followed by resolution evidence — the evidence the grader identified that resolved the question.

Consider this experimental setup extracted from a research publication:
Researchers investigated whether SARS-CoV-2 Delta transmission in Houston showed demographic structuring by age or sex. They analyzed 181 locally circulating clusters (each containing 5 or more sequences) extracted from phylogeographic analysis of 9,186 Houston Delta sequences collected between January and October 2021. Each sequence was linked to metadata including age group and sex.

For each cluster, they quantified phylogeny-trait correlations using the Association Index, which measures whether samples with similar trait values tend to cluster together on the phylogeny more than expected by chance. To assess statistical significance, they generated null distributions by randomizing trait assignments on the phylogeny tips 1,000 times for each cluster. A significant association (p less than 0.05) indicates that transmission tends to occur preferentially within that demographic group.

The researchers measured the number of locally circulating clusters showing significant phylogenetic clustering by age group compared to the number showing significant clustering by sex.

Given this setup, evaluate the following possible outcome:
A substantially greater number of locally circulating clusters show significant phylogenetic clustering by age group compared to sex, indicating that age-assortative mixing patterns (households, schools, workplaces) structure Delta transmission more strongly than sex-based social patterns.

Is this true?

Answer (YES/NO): YES